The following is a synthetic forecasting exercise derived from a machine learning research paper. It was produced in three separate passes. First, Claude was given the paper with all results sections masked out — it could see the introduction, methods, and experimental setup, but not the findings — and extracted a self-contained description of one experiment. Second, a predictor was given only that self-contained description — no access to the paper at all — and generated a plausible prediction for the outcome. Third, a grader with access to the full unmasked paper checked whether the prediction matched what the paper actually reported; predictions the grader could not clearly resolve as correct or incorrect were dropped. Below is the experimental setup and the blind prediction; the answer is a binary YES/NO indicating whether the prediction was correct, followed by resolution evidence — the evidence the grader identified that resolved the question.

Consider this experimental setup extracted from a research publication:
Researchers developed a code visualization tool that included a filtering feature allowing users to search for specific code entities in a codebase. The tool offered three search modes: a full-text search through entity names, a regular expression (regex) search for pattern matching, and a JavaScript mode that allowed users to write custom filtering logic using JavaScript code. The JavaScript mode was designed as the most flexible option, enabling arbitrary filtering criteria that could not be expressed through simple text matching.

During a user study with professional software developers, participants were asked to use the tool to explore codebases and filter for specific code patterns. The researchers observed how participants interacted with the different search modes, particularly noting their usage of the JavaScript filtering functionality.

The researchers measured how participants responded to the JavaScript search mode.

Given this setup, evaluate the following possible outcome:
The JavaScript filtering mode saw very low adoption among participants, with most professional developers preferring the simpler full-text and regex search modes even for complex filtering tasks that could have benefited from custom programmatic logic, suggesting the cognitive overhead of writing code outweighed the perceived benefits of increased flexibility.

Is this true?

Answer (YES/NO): YES